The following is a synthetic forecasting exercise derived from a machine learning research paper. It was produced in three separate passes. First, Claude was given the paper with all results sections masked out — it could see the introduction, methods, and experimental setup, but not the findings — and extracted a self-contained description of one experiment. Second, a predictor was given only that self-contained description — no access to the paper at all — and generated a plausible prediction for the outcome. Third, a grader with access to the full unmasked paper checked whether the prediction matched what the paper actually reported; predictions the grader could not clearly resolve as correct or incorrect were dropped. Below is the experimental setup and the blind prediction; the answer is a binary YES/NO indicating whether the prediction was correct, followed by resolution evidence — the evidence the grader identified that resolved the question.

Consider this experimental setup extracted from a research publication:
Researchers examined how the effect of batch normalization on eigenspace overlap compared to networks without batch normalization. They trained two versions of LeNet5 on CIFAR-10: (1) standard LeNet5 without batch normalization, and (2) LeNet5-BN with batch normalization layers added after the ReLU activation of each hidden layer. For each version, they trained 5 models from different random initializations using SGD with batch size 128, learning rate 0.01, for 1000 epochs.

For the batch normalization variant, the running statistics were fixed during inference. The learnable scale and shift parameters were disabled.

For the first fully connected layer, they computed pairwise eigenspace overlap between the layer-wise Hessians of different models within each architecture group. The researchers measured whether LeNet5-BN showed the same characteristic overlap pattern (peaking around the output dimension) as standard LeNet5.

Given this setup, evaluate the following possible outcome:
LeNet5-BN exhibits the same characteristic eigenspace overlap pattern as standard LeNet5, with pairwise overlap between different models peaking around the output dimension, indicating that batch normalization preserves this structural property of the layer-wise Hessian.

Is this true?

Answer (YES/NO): NO